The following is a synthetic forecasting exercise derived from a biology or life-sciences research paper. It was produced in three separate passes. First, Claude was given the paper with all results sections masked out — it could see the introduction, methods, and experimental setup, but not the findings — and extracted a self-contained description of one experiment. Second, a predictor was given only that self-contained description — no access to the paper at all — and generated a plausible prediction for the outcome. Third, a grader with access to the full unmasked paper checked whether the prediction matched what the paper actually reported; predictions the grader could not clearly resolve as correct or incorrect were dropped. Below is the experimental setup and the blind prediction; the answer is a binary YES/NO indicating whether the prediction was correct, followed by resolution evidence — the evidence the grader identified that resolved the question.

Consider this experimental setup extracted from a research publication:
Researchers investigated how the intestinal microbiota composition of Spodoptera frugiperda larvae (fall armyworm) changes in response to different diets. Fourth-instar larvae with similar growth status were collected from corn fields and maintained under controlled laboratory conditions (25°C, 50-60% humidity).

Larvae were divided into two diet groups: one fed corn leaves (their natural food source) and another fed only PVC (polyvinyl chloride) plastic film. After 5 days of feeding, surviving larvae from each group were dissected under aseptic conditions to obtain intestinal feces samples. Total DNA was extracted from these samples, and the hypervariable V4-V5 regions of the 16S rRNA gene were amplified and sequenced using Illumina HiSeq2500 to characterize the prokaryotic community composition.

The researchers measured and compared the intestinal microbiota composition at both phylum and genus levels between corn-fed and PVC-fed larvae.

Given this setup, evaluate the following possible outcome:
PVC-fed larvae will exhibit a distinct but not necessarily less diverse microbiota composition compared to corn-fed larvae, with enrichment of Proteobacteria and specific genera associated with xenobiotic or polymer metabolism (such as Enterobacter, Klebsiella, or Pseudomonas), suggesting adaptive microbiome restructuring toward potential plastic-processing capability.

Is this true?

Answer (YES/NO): NO